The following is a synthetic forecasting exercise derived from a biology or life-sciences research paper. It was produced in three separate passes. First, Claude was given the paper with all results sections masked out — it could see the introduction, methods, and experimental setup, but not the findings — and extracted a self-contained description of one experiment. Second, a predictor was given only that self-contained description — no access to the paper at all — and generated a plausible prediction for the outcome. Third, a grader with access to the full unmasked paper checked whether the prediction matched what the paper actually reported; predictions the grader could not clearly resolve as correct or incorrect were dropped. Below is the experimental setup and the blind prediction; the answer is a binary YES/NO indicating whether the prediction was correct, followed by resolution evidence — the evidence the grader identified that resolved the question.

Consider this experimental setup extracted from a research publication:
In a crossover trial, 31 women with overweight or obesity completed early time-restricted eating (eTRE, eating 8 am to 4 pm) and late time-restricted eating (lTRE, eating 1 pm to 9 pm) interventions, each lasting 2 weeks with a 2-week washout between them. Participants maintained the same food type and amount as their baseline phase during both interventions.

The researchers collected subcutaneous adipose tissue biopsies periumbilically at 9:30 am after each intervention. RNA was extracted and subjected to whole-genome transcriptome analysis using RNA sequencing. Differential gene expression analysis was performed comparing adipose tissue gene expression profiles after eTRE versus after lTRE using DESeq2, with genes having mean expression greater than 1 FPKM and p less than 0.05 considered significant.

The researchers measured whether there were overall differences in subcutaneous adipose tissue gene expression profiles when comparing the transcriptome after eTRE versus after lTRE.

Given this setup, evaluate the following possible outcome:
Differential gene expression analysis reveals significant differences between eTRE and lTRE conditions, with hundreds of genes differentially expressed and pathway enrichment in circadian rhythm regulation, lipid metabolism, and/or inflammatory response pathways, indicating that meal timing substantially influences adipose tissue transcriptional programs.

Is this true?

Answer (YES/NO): NO